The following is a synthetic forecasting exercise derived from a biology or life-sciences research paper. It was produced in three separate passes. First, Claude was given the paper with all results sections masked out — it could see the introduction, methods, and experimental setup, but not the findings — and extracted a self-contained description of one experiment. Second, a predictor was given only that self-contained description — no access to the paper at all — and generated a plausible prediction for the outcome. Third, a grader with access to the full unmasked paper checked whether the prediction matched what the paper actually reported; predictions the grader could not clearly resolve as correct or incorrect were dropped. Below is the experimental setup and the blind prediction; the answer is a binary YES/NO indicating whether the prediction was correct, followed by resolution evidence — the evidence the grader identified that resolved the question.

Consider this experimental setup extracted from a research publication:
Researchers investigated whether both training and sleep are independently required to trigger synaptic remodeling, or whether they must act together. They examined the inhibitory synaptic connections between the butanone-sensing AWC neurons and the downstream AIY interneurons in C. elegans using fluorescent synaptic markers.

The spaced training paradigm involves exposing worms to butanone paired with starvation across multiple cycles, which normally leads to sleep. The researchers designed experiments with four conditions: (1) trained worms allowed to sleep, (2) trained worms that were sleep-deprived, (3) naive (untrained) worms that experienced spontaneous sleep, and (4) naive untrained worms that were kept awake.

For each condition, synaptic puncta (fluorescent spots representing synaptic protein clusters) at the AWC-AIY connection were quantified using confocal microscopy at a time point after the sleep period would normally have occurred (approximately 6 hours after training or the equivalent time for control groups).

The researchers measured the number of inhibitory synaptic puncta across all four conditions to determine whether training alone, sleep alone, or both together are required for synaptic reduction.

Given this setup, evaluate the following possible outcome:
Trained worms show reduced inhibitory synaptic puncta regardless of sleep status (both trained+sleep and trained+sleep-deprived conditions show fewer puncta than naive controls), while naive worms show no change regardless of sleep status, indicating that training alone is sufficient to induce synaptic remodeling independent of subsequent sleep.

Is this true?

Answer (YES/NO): NO